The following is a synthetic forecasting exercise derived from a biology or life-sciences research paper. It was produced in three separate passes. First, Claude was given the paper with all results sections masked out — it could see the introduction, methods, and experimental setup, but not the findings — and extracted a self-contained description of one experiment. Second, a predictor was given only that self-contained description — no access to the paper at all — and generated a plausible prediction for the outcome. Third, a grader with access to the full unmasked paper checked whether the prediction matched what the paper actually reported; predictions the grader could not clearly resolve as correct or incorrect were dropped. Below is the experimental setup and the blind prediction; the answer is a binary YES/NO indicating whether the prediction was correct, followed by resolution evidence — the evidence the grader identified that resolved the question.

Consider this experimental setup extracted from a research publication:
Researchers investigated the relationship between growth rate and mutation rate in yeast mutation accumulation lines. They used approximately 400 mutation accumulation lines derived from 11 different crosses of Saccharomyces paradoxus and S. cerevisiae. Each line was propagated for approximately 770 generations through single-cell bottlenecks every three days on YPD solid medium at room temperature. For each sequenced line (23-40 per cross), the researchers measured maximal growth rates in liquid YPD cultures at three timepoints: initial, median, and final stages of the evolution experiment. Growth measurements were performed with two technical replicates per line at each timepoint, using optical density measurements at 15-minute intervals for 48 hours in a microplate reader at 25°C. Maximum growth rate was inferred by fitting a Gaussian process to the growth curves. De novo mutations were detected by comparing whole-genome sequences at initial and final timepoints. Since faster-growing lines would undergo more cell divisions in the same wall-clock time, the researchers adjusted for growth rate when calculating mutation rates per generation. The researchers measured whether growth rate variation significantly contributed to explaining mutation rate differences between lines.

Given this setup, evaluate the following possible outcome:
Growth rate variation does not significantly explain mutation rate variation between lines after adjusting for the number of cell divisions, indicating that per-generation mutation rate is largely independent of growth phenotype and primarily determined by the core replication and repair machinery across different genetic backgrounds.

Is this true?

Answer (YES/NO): YES